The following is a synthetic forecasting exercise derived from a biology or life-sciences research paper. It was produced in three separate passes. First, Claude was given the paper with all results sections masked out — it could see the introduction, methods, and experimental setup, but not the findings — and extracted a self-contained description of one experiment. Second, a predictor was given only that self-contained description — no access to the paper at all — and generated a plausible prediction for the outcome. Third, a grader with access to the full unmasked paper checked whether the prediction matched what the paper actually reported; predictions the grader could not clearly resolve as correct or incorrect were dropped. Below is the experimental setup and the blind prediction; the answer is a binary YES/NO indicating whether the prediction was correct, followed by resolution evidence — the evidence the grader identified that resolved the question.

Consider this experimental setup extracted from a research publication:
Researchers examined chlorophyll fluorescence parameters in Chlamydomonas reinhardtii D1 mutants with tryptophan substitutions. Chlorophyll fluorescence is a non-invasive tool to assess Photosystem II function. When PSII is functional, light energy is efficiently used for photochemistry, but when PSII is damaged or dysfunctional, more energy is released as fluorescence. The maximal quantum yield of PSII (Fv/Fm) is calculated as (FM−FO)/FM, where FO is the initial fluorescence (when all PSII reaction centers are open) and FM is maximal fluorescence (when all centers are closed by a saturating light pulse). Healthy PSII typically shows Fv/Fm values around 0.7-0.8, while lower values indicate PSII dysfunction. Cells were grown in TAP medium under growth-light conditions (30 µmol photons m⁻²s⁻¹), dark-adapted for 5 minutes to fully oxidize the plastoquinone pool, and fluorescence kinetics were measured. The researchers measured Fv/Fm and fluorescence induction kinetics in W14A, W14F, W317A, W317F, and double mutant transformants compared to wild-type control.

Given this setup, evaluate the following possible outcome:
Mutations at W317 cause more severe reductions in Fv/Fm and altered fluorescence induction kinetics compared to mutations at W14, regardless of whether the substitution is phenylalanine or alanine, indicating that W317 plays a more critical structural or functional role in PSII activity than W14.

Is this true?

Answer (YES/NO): NO